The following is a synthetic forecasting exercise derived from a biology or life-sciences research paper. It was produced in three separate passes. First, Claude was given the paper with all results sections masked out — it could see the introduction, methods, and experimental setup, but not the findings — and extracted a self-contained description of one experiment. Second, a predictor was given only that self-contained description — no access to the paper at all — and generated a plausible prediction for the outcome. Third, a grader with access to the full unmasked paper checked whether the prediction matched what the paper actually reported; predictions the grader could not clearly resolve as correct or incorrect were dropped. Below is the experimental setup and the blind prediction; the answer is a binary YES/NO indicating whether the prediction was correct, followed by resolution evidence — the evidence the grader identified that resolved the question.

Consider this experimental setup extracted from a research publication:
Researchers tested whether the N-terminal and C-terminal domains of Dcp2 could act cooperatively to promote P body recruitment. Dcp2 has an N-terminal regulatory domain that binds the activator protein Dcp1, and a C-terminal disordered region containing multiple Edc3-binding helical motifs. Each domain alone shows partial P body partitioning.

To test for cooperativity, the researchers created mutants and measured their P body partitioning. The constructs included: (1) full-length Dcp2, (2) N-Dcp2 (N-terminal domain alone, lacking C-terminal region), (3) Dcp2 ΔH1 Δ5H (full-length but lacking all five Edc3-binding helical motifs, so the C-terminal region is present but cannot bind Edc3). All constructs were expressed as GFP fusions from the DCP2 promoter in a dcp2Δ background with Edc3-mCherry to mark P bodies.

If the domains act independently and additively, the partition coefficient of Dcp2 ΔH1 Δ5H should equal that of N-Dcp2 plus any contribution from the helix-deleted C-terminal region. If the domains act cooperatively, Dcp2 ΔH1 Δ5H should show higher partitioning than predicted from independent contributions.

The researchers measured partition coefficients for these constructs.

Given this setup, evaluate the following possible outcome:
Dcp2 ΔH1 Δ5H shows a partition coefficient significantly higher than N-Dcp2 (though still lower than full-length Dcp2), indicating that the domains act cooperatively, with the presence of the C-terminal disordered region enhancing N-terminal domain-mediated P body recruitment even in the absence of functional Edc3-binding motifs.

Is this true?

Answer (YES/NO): YES